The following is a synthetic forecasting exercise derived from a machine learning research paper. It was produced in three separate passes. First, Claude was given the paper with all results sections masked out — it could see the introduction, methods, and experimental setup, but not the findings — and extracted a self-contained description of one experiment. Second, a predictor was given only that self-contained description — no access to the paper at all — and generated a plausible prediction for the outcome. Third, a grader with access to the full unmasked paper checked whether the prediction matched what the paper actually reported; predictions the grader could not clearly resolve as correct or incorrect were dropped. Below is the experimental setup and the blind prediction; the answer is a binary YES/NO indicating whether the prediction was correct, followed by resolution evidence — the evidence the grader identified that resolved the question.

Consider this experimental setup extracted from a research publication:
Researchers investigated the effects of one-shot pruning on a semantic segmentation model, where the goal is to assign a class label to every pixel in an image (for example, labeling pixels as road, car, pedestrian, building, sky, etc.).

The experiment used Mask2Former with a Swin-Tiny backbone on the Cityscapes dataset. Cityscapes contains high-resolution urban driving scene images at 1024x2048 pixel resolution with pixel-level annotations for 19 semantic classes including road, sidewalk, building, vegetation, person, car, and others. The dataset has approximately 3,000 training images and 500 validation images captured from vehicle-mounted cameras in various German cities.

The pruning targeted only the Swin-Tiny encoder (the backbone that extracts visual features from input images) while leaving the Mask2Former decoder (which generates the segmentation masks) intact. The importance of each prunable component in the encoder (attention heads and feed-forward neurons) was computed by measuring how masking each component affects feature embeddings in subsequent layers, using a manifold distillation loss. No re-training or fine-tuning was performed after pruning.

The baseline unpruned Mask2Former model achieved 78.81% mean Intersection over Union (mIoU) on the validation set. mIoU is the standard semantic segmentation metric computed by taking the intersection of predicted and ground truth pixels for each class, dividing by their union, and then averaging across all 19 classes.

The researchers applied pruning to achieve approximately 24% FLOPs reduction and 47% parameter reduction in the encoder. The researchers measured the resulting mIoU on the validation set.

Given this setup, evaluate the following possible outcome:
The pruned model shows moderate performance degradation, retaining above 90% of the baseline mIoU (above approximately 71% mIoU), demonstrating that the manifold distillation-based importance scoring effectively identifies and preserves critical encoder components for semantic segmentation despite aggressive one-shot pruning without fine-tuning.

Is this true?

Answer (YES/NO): YES